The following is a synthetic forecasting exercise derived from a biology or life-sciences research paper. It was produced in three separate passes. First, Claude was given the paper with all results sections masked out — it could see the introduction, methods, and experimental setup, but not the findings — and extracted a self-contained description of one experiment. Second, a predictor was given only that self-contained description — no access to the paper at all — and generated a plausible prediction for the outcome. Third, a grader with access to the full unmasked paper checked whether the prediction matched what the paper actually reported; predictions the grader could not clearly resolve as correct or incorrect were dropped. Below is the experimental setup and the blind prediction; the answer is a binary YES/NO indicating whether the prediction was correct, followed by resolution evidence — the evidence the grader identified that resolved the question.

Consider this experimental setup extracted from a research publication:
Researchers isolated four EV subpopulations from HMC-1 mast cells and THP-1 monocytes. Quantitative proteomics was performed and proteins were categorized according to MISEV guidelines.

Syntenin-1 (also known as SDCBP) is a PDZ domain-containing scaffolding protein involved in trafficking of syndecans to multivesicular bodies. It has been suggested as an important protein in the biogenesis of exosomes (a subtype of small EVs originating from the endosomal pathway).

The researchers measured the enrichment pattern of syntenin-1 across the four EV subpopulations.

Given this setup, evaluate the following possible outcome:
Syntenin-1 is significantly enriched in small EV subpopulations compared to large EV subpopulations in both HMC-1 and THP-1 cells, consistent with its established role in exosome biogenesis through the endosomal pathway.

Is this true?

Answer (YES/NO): YES